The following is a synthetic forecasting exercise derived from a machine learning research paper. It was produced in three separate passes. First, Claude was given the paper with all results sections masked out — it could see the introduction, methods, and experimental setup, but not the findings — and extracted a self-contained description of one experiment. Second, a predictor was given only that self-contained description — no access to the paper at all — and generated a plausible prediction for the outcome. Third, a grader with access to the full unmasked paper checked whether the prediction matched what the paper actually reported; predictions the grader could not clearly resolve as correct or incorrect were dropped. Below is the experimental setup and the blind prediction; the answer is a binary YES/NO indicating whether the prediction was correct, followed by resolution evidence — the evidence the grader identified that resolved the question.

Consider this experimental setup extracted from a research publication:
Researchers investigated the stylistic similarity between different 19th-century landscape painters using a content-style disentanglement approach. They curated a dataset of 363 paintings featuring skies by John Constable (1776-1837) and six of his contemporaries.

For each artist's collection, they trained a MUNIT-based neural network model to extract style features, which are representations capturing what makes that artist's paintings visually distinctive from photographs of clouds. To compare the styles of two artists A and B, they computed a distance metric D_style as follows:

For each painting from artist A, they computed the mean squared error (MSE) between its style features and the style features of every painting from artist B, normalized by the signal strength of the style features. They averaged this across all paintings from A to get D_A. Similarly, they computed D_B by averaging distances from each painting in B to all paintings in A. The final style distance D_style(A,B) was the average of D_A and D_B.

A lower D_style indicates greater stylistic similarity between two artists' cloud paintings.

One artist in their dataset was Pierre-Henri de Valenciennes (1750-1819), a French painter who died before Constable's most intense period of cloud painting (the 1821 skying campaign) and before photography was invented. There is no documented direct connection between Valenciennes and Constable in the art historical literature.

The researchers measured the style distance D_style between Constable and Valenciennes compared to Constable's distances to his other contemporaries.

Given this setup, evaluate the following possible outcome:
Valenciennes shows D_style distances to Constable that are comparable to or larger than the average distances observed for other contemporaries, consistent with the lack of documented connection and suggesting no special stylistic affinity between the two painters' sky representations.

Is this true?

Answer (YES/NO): NO